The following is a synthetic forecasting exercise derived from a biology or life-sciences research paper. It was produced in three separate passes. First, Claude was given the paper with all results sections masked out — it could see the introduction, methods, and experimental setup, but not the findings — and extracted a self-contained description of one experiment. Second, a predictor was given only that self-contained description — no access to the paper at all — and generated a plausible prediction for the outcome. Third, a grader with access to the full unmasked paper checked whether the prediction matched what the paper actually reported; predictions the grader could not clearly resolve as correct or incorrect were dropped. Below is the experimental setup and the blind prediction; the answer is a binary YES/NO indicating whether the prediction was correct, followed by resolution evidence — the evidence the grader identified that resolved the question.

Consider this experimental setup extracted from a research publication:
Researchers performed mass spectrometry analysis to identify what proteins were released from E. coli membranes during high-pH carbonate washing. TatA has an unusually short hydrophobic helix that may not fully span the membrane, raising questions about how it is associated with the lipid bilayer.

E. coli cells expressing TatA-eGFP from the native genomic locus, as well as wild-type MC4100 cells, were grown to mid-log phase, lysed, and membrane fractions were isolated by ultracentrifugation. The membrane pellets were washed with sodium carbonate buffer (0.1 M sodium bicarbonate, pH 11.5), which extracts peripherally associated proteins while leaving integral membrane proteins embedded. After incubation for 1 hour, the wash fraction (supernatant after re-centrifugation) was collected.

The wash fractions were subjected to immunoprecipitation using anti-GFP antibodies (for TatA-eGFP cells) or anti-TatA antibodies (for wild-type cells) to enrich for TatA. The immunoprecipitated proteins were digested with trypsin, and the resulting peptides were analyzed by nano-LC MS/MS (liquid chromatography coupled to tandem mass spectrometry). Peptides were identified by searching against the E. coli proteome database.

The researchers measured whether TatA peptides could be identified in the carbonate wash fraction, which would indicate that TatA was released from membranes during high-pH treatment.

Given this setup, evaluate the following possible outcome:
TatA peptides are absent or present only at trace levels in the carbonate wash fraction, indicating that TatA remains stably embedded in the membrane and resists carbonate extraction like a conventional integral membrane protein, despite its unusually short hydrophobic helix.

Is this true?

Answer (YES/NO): NO